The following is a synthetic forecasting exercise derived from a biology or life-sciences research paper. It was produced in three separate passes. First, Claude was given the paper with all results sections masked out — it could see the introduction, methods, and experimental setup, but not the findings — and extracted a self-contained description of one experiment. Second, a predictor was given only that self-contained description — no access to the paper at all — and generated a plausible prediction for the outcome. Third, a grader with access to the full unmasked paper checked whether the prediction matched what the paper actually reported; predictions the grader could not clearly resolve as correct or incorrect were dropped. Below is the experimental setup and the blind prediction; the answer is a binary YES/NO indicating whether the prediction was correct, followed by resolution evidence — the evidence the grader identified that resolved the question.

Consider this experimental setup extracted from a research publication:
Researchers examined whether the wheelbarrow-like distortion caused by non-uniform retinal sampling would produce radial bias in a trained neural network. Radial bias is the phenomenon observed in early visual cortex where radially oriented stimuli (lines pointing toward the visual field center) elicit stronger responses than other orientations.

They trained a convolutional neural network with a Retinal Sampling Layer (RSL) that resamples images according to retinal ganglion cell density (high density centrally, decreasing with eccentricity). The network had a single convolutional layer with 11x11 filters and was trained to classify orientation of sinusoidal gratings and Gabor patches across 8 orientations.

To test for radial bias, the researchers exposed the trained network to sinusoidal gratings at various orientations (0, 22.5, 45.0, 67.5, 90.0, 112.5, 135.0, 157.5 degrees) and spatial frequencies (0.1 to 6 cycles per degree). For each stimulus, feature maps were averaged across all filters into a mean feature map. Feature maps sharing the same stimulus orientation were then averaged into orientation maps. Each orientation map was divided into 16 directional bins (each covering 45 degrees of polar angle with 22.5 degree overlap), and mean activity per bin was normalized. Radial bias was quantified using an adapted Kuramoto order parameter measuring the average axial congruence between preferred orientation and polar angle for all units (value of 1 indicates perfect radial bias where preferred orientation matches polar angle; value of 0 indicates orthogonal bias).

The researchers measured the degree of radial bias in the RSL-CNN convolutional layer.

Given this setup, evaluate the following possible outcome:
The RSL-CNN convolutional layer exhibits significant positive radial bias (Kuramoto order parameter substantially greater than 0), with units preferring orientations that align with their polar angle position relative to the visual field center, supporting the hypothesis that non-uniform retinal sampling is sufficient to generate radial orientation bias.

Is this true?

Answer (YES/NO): YES